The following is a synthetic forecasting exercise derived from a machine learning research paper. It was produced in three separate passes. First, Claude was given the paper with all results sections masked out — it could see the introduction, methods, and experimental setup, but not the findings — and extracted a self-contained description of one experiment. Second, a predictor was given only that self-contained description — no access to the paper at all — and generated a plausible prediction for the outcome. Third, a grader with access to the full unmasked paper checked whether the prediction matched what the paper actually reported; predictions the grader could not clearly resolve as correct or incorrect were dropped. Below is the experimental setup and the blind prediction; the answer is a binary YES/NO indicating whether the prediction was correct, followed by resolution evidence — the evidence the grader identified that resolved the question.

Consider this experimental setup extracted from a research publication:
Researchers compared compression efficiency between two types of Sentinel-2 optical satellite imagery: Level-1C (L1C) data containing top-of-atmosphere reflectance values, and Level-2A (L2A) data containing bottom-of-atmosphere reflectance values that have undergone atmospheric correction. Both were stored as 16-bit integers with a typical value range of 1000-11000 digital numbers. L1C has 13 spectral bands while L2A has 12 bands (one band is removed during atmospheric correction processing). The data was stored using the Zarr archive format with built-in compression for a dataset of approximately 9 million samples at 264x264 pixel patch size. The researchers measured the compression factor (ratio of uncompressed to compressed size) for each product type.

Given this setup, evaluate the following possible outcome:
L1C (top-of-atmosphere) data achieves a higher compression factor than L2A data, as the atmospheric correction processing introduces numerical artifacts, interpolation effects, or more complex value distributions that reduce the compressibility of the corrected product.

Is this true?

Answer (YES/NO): YES